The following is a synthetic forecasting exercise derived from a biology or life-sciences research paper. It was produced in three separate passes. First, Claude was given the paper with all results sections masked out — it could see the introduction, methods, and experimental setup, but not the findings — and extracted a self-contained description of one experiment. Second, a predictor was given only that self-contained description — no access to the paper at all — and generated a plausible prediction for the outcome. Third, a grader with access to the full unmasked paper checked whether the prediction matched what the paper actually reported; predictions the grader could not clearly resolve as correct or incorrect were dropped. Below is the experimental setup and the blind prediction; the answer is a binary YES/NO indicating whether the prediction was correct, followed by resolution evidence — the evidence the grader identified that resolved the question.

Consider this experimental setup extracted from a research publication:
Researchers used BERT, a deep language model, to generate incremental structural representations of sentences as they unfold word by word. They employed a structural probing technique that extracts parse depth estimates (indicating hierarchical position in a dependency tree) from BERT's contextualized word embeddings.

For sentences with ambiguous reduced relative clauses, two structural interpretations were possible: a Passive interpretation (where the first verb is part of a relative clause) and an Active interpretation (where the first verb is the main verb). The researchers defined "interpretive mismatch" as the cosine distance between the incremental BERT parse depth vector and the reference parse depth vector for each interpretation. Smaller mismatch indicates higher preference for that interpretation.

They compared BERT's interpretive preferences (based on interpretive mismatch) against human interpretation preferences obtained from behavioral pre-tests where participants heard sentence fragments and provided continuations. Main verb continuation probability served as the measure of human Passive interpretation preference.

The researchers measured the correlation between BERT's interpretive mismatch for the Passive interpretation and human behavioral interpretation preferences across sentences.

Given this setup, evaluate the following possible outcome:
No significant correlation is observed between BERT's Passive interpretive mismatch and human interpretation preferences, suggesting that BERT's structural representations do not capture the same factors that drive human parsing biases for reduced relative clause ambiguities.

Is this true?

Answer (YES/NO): NO